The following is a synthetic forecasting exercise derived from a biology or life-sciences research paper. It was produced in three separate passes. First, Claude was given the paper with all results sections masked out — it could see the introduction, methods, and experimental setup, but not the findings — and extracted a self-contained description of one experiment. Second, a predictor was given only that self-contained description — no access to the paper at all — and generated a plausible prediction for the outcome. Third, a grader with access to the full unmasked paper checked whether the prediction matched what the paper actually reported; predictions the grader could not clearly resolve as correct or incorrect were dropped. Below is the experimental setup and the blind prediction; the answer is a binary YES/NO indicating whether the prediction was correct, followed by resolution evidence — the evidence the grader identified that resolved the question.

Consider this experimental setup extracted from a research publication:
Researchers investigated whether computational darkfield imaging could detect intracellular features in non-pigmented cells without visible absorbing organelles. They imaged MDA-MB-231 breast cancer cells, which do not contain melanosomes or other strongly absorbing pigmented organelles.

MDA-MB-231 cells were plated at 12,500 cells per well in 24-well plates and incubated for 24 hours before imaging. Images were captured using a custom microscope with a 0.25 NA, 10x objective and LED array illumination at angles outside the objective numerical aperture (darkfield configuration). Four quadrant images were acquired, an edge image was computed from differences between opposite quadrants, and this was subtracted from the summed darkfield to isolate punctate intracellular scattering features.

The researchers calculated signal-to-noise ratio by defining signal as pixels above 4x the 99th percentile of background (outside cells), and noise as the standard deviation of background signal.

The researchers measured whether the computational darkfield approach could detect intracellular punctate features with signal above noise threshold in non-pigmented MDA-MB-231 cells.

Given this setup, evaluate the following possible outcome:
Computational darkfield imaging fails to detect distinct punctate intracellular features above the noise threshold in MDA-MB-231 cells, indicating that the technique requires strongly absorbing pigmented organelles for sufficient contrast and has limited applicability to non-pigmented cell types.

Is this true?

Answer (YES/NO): NO